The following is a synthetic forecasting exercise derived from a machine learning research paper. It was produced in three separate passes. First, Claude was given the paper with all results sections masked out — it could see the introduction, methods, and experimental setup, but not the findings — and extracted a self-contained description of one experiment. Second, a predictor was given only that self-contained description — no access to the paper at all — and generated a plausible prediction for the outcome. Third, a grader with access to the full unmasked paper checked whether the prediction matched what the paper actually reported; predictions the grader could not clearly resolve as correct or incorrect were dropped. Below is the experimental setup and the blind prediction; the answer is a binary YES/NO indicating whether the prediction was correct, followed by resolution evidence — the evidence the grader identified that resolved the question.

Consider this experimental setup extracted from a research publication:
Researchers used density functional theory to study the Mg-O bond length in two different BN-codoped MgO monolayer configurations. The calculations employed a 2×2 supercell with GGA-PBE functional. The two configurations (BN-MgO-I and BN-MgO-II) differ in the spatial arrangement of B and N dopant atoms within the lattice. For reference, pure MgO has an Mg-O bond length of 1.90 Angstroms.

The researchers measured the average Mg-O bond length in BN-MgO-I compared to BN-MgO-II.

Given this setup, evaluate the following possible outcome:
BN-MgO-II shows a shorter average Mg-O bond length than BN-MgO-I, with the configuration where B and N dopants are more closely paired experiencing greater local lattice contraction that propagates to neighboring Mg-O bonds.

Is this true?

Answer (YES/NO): NO